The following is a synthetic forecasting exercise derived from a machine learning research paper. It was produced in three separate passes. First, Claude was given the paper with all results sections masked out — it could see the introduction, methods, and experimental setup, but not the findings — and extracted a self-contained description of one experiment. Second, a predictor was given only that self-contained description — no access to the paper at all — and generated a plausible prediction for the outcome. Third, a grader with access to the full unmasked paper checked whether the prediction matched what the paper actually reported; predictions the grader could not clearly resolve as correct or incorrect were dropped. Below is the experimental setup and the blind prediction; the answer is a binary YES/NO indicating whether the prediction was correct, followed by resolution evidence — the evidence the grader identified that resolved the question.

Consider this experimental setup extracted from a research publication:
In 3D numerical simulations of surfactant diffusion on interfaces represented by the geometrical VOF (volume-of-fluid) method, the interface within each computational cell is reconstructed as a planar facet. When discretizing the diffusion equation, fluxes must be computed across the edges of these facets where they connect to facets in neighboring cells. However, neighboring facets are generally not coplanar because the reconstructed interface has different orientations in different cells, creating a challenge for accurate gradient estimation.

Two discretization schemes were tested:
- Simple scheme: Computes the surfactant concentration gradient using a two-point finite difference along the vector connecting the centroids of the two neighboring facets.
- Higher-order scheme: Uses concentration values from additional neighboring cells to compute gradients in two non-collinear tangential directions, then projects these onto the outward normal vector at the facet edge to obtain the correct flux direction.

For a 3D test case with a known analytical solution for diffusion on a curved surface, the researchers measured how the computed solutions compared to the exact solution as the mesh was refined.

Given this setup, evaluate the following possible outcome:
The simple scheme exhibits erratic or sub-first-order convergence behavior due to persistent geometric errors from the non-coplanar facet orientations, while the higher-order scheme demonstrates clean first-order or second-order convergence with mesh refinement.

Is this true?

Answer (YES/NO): YES